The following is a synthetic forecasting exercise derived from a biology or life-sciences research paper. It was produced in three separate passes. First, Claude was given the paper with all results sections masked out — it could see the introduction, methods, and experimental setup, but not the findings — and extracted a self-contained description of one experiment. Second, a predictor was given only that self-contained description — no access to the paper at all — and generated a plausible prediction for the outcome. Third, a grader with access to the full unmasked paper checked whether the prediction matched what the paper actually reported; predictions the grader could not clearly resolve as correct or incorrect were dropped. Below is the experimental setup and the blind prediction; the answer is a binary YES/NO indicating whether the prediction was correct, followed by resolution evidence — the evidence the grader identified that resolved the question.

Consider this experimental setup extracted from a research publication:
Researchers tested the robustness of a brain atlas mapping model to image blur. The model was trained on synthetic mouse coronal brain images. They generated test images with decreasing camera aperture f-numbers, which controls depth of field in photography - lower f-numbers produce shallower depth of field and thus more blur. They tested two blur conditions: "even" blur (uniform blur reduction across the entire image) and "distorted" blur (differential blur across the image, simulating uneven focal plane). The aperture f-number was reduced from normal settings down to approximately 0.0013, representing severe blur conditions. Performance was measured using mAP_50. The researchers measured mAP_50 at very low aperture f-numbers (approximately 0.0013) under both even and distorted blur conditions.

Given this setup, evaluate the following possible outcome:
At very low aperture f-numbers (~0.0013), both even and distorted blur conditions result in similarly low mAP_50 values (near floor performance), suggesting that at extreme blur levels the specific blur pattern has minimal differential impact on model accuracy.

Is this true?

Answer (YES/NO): NO